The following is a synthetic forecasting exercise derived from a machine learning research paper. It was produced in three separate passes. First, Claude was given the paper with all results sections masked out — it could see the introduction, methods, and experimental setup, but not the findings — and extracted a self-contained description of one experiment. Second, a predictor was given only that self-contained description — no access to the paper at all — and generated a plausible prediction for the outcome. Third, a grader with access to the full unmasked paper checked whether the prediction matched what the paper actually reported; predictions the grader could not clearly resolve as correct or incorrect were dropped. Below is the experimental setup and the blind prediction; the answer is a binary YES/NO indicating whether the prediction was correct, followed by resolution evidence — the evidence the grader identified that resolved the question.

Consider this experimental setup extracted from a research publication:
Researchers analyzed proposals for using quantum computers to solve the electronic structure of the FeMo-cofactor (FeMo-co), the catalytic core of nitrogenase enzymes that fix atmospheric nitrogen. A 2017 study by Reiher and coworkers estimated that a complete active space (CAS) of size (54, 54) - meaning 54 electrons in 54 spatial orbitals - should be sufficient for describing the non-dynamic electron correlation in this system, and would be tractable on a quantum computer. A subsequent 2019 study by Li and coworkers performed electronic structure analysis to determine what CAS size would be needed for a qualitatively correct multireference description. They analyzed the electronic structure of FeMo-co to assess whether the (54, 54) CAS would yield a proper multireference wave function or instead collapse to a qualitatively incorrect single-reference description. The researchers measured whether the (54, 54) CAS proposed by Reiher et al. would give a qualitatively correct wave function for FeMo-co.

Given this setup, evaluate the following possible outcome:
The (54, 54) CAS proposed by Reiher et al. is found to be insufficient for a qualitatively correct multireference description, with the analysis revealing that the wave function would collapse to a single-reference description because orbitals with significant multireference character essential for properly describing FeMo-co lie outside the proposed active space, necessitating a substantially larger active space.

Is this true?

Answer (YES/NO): YES